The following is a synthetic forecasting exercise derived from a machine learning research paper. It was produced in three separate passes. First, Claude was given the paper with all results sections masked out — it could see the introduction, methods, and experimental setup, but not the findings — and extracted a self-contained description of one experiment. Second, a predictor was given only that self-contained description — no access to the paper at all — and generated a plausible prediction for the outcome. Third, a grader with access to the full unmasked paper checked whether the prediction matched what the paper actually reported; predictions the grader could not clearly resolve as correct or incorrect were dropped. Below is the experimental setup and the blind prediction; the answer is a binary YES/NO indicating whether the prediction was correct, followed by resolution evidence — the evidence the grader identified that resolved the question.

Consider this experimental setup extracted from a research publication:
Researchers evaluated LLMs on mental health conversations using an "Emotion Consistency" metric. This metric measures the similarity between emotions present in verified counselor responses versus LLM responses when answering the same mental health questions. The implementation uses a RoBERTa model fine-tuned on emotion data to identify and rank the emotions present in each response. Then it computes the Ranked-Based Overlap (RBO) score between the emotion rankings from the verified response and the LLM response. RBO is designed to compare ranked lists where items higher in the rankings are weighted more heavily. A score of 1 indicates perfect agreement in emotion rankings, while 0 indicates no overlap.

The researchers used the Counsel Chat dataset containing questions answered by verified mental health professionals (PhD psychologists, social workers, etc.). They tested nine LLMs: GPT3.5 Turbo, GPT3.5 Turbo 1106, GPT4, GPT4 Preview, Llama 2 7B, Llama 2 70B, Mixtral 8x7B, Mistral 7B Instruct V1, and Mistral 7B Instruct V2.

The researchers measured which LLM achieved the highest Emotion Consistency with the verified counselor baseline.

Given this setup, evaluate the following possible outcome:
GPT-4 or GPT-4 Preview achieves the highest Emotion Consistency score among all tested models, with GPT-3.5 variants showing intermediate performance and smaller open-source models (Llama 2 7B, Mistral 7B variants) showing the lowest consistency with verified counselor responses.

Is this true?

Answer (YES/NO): NO